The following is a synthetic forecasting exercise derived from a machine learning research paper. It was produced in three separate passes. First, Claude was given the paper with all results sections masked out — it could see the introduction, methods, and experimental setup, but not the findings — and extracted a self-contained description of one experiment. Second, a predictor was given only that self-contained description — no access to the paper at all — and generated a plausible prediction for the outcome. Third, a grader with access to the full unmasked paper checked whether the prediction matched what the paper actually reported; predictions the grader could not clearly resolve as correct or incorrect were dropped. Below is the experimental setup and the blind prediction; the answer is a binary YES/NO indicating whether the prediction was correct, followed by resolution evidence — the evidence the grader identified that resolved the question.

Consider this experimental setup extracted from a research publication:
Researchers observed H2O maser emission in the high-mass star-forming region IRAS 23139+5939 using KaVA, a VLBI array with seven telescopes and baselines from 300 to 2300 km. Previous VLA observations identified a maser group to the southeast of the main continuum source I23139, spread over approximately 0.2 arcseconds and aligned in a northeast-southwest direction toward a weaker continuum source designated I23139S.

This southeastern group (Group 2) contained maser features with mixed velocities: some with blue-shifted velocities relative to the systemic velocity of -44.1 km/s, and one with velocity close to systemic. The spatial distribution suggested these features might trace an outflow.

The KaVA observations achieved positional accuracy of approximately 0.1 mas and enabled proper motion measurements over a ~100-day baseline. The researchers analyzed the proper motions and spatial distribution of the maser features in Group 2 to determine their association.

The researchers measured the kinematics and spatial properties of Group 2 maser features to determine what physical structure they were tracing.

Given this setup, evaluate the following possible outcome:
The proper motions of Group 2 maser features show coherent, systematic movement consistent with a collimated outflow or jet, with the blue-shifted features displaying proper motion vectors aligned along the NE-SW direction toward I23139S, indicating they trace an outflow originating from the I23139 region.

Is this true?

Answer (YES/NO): NO